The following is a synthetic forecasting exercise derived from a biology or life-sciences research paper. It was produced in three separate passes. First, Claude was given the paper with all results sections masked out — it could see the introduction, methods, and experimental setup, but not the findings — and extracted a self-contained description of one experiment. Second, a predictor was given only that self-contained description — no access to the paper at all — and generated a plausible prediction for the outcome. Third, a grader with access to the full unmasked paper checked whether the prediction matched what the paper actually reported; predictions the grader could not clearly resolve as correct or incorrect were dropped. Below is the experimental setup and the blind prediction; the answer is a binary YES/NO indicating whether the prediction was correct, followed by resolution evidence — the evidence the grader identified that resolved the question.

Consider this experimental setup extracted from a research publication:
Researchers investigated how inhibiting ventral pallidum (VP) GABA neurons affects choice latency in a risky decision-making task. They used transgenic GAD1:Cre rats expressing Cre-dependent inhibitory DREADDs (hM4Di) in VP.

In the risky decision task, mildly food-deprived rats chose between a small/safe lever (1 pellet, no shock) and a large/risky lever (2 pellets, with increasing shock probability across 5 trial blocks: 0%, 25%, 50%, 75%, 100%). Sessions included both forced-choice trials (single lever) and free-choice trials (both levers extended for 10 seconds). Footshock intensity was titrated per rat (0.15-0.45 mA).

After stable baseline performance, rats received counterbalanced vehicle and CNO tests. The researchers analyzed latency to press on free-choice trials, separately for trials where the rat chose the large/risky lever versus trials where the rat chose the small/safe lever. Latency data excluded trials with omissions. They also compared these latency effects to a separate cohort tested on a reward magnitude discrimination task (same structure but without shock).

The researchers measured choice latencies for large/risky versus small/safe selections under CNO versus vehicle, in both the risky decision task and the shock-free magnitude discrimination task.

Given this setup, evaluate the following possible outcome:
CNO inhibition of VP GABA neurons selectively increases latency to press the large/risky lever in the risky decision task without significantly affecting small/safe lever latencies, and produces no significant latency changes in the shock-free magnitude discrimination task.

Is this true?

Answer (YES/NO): YES